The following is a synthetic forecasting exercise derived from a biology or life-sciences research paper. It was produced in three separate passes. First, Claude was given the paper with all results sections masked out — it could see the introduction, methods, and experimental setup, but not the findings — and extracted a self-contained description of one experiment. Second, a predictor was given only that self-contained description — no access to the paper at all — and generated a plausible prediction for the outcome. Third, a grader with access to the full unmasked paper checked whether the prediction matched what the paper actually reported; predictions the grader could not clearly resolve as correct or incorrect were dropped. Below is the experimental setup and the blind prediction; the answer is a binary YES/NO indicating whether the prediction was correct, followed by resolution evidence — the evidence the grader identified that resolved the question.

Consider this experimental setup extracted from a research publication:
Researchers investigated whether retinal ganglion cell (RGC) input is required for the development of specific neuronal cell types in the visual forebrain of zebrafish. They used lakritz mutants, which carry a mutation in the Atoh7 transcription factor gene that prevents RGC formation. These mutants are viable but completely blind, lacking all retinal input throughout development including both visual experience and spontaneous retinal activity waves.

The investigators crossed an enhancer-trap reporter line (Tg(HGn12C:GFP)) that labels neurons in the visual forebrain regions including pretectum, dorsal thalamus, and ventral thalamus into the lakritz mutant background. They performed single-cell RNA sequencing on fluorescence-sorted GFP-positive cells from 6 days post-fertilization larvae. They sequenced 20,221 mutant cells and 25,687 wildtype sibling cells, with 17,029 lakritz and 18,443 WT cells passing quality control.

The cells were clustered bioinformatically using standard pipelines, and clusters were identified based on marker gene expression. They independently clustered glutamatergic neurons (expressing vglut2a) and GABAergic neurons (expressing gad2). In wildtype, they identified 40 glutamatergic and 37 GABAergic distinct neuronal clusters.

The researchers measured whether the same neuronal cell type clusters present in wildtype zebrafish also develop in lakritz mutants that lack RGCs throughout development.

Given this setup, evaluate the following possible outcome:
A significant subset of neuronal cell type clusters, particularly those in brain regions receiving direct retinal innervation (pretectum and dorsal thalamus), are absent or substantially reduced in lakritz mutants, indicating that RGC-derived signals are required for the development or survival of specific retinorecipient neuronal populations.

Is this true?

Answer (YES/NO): NO